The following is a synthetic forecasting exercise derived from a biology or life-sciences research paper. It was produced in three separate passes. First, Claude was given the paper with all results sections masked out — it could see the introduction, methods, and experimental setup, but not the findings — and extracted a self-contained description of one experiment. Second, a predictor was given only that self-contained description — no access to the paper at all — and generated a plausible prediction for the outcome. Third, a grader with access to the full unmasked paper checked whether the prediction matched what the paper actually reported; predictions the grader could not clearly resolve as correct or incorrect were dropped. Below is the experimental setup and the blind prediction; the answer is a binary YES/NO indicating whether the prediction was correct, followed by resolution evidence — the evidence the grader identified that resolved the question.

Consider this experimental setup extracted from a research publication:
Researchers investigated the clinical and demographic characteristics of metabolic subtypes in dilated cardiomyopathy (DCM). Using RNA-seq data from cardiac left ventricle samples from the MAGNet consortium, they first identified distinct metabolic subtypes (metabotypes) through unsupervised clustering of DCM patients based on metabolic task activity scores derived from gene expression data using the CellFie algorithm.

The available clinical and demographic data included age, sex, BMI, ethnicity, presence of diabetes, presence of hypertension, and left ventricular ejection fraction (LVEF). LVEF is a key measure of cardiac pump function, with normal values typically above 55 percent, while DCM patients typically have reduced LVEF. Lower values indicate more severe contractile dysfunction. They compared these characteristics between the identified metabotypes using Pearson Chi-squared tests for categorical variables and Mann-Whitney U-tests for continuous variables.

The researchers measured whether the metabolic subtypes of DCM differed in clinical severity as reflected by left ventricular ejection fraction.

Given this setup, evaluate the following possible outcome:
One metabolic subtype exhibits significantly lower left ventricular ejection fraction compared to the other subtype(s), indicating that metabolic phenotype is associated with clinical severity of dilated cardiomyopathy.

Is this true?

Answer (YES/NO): NO